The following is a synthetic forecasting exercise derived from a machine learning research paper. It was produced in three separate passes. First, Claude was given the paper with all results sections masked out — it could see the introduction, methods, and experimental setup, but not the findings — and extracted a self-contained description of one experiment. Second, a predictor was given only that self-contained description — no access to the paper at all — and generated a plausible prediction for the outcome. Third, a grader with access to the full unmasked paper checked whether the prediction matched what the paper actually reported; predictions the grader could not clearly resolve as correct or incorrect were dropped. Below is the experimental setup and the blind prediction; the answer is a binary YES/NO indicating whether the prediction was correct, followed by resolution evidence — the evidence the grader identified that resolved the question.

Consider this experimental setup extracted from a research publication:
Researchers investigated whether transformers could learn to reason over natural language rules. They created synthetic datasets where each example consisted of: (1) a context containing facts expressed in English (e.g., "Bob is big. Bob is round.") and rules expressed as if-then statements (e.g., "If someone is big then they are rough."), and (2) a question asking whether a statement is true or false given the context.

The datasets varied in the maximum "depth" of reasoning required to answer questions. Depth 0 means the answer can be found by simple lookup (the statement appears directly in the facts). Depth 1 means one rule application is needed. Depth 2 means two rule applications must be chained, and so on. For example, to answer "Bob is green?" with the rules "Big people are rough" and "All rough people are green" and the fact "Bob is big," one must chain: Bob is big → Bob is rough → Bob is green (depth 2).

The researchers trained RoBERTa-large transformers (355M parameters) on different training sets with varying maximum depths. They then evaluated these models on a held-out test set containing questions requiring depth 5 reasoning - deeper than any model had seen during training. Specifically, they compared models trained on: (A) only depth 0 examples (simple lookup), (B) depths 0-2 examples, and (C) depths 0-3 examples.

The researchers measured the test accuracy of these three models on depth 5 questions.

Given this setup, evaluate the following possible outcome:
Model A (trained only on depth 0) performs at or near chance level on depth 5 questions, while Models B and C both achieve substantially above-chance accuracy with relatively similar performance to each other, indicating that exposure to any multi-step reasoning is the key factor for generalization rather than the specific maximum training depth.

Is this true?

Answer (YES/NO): NO